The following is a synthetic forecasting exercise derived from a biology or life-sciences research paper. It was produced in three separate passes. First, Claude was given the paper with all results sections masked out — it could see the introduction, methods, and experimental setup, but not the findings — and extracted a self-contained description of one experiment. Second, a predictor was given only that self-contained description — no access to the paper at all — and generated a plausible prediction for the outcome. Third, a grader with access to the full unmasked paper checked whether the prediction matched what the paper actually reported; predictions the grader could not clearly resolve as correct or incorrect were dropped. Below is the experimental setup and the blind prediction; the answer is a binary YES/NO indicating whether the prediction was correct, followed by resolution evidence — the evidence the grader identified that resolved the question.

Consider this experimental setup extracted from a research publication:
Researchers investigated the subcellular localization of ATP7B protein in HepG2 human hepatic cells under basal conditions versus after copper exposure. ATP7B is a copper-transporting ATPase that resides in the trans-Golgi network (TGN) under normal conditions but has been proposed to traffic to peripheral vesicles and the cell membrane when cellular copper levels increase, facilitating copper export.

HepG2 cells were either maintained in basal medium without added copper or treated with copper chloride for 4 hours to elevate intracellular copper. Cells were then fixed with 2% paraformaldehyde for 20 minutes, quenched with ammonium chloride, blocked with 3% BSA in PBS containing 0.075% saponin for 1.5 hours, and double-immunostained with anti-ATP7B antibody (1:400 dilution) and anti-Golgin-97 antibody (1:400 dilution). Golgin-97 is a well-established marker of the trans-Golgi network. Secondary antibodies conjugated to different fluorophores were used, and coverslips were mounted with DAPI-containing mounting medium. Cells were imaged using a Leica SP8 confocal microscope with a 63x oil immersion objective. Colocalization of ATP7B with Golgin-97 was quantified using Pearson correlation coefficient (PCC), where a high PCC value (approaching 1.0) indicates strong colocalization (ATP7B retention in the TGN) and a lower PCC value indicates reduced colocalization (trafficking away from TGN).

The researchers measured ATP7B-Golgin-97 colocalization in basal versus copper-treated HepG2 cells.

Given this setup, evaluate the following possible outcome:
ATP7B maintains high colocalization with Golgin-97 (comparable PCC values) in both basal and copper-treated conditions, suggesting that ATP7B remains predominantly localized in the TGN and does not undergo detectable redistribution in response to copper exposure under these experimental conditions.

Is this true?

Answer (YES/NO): NO